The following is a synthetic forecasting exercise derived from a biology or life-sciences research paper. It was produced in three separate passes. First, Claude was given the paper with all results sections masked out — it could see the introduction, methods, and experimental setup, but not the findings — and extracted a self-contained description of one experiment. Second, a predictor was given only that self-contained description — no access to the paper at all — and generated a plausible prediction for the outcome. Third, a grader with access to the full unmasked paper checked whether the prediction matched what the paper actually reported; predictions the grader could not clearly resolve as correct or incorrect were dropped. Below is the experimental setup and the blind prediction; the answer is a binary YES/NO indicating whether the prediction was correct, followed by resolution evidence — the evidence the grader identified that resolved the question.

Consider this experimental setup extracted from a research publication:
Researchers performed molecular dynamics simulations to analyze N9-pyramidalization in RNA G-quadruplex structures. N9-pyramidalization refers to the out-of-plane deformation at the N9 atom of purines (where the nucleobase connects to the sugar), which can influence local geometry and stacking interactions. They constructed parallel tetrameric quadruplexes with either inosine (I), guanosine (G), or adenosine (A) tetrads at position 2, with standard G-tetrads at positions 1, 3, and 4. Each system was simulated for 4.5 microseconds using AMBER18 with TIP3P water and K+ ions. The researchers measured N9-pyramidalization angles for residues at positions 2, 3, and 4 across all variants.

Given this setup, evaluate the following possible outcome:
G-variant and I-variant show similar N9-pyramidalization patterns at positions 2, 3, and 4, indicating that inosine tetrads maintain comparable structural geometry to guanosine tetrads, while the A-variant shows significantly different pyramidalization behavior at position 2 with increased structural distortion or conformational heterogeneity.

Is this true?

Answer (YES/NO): NO